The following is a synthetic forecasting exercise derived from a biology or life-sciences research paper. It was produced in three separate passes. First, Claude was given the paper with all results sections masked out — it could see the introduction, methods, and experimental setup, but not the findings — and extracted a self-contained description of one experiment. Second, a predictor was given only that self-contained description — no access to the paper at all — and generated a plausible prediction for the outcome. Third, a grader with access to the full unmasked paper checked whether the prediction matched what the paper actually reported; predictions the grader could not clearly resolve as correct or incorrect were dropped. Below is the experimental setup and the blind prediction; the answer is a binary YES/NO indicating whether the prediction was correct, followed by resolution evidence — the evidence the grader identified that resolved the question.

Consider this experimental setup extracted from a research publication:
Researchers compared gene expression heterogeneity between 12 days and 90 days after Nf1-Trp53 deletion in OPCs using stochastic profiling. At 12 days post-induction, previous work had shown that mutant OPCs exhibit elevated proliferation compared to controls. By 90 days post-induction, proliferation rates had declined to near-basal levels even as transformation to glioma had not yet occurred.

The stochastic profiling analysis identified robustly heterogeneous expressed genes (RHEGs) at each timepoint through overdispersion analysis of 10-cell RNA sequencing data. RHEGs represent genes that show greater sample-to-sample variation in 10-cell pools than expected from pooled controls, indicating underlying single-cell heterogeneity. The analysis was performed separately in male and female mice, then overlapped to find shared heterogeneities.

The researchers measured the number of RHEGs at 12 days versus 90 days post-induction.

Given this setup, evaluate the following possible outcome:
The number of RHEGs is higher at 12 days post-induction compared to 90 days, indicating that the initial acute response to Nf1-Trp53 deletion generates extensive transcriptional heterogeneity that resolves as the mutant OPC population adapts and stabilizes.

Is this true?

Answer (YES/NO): NO